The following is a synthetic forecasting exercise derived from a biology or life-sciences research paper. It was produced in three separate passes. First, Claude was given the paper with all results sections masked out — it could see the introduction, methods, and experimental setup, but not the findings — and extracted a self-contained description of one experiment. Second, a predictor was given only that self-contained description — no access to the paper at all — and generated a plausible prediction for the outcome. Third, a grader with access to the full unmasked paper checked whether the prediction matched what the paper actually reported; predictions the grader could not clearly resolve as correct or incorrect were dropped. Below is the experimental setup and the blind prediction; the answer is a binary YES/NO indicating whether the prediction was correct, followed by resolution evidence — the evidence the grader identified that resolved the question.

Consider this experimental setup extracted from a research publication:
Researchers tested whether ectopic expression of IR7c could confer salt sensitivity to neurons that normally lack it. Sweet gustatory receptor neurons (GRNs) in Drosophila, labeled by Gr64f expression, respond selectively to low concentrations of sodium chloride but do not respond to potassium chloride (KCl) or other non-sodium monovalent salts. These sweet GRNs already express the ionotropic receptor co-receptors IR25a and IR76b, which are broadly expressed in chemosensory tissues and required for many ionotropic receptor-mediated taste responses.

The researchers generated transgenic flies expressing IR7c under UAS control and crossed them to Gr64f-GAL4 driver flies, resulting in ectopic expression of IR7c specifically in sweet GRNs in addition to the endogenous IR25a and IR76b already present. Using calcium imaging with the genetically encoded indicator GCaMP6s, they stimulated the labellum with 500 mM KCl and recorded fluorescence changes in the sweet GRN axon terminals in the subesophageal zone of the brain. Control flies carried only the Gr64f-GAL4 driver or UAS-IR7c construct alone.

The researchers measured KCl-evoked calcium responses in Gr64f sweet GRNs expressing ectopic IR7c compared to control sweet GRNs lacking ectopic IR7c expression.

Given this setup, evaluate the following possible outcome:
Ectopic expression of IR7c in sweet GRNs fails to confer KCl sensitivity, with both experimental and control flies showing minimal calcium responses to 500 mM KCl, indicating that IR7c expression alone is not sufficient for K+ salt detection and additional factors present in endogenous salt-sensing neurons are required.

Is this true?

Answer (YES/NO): NO